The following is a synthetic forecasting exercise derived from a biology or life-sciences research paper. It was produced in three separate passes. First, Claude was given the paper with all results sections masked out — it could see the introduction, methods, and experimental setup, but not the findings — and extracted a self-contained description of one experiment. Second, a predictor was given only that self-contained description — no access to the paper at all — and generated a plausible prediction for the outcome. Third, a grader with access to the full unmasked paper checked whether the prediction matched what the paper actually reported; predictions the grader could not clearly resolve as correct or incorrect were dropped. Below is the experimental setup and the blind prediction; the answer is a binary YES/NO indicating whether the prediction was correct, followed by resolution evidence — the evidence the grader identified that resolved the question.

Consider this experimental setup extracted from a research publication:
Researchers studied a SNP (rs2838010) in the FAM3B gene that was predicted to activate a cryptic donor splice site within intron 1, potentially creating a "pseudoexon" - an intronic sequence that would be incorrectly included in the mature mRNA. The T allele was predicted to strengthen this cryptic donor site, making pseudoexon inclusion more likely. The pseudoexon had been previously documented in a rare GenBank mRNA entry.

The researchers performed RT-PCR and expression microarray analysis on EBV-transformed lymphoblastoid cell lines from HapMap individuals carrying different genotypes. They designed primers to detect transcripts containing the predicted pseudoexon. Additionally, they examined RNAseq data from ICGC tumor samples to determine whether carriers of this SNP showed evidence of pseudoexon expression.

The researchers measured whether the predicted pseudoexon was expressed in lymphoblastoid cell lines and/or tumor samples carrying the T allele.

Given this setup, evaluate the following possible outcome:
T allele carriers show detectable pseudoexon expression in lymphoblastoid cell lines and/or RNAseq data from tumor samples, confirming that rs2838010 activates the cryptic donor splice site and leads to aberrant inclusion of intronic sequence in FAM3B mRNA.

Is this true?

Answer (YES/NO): NO